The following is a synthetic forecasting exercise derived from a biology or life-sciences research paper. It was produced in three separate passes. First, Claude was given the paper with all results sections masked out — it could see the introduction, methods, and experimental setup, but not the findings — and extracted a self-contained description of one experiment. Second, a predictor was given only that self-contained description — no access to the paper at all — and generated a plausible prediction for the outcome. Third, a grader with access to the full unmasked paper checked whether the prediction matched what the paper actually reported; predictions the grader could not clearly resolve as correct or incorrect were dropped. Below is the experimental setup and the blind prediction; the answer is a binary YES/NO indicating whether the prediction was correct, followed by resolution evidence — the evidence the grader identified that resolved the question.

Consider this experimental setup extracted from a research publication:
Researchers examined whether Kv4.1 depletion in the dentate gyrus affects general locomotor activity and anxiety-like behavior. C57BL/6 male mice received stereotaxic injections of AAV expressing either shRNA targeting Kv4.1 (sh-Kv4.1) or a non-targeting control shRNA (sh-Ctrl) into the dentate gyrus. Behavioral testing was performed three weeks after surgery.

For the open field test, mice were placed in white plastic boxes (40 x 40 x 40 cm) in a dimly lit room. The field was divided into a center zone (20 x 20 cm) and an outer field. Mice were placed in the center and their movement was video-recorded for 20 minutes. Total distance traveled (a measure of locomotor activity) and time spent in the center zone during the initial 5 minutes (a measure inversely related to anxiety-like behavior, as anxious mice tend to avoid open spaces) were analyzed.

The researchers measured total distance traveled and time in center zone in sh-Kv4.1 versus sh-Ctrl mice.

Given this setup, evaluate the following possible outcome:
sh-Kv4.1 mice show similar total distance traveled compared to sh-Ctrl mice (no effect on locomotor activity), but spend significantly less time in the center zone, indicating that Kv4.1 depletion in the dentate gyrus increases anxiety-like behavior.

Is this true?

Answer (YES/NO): NO